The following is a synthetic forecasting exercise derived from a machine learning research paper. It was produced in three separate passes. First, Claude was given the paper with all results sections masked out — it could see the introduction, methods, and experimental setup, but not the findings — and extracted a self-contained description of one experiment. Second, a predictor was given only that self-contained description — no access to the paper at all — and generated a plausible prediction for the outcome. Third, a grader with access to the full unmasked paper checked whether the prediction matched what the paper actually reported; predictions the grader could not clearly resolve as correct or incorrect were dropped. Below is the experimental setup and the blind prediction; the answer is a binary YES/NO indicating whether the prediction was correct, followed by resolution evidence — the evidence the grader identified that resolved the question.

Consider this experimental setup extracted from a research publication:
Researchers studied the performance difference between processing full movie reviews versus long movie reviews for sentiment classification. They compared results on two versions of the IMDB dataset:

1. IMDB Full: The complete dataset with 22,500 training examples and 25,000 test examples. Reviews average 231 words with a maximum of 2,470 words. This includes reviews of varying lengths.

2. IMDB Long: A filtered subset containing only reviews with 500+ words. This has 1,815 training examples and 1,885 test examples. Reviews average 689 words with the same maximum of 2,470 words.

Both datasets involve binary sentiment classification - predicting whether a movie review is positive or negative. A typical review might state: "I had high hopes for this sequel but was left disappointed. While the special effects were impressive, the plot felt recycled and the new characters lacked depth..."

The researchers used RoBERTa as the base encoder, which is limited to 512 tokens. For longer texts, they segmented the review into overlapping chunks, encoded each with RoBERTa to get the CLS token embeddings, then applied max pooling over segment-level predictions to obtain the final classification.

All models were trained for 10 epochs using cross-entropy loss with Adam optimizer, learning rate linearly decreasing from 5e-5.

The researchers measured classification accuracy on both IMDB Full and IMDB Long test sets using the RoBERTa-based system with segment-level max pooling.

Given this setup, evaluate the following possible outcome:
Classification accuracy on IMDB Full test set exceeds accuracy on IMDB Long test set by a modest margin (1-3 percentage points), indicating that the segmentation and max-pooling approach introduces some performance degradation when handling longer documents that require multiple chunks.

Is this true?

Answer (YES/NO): YES